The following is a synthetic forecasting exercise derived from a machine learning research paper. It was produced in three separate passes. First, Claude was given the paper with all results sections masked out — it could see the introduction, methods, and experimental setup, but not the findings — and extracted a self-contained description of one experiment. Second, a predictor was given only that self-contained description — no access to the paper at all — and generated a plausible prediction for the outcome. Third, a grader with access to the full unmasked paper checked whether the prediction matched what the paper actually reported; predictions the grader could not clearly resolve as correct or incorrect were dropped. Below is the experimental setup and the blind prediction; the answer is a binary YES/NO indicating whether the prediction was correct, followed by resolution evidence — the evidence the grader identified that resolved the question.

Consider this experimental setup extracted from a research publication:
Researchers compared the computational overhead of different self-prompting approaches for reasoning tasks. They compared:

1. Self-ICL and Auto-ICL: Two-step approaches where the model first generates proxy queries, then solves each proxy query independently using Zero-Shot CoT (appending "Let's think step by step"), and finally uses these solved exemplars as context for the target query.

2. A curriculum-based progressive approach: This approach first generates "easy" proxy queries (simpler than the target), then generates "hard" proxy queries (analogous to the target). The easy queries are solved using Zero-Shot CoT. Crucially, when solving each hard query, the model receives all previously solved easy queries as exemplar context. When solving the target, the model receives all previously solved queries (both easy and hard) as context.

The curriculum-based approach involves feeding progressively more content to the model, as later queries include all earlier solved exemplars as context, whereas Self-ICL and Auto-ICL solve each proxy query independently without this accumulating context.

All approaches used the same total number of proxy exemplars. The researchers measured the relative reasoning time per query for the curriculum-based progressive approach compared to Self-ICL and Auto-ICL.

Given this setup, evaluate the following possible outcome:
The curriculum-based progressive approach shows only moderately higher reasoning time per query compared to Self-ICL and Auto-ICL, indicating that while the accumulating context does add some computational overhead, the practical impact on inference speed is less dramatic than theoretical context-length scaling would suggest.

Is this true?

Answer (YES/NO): YES